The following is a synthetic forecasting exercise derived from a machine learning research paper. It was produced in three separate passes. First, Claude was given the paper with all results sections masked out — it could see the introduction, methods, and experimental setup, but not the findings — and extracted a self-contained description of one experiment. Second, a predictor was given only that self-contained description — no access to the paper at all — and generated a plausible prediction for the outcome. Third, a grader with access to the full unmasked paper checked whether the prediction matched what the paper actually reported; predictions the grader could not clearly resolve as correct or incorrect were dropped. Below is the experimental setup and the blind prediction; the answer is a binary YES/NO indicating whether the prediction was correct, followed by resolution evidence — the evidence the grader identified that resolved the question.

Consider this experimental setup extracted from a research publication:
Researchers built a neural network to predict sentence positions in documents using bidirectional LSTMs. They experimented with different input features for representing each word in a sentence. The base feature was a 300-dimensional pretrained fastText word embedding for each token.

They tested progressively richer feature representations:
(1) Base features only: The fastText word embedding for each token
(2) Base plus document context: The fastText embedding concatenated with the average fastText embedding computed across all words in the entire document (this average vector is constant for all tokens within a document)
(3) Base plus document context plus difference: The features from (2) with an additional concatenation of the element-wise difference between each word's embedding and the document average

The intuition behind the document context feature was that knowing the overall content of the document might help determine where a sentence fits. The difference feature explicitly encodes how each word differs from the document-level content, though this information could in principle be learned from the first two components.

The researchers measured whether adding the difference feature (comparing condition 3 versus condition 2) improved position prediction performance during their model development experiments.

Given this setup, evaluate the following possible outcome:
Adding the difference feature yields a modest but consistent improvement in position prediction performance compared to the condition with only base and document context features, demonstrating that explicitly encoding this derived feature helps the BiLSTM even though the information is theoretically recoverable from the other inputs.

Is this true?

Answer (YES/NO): YES